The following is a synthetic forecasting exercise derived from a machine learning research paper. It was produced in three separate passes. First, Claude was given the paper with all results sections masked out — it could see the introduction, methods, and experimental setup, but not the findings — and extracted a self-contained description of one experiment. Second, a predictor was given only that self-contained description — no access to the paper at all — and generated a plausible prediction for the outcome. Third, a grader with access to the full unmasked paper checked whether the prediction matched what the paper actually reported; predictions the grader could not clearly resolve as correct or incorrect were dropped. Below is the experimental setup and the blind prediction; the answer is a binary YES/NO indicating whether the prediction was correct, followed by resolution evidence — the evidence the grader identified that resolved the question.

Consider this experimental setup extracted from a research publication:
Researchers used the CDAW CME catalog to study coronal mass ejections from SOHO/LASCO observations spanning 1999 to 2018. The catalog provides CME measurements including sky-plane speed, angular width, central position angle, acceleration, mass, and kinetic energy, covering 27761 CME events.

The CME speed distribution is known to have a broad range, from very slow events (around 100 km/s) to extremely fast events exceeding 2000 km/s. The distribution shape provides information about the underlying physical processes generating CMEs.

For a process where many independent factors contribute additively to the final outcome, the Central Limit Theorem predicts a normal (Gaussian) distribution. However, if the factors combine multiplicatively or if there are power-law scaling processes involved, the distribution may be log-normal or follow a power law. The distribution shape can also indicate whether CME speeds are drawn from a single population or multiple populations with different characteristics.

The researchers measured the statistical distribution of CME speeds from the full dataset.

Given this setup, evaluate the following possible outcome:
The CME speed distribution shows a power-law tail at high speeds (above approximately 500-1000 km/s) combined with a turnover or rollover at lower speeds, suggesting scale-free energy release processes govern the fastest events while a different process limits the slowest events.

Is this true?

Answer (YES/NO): NO